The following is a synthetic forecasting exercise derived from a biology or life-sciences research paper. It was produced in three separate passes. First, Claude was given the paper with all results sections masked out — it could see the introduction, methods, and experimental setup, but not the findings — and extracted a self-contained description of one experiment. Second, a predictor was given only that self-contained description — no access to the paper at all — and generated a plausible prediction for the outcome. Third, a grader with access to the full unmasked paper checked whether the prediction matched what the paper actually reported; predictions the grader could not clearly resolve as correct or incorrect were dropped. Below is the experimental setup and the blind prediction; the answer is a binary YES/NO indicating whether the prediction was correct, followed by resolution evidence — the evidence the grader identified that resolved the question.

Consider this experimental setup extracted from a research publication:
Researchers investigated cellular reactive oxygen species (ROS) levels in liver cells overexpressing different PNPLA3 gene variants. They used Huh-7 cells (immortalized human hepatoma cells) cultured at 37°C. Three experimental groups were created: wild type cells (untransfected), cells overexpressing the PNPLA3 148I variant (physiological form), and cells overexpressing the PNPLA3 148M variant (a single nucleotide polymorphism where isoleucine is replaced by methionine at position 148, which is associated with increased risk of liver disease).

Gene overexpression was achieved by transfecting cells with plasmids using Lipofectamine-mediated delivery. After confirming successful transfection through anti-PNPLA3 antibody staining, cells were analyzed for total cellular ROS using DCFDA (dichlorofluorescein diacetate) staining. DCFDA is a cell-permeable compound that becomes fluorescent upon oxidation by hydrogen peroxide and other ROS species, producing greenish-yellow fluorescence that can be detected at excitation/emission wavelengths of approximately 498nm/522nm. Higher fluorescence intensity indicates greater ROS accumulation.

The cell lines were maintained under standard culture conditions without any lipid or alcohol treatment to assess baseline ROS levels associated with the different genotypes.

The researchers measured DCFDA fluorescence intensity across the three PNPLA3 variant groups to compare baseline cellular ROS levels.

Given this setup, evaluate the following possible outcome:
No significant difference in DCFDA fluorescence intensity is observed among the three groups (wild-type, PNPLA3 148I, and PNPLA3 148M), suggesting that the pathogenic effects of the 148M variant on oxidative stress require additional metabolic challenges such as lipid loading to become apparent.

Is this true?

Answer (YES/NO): NO